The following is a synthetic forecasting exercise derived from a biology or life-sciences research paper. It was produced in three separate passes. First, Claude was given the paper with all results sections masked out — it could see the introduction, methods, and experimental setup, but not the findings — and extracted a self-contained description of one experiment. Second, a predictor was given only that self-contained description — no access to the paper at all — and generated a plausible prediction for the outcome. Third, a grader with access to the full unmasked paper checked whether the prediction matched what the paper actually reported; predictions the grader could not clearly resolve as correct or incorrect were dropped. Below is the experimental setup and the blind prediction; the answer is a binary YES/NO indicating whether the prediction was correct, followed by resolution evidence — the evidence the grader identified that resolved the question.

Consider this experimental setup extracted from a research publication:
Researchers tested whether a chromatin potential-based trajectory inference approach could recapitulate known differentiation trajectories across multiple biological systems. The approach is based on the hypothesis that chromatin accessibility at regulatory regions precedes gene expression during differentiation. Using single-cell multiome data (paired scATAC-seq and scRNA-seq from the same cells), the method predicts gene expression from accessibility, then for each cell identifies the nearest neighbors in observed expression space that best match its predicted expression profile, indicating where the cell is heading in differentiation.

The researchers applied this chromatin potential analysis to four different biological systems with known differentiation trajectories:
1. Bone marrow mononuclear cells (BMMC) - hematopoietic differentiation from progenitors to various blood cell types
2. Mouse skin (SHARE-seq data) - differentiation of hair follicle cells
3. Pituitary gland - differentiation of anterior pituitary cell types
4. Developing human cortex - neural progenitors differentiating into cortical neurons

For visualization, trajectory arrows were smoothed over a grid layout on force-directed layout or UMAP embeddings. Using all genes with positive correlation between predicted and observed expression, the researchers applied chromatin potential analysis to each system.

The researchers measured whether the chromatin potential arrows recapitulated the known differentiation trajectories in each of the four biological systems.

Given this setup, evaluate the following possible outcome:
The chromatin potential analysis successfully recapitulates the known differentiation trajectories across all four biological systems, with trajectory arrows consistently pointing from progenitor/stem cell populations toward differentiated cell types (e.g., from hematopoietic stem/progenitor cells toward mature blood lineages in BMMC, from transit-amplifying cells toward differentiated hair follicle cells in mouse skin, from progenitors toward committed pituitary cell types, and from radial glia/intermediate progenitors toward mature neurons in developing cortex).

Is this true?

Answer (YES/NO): NO